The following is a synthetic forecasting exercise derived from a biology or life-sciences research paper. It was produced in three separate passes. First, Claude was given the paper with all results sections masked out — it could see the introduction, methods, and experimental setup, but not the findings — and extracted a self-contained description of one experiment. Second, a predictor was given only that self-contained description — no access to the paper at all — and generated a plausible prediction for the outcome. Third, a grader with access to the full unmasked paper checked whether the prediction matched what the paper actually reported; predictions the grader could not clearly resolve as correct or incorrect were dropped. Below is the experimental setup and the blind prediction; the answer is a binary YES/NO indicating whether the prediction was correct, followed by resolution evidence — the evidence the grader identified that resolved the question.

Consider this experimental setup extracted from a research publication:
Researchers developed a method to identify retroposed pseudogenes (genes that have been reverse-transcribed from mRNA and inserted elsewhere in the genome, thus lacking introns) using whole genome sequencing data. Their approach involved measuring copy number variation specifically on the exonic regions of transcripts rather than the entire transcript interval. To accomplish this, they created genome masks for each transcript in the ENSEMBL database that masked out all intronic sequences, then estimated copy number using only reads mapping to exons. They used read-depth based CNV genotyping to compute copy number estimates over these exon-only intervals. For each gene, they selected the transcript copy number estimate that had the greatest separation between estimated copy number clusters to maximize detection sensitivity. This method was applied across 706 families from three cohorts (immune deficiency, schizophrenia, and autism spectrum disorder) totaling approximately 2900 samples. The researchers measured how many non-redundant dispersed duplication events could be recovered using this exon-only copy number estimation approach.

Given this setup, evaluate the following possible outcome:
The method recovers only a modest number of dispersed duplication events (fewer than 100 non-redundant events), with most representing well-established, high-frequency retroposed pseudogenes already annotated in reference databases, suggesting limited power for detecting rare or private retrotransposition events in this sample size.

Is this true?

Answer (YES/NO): NO